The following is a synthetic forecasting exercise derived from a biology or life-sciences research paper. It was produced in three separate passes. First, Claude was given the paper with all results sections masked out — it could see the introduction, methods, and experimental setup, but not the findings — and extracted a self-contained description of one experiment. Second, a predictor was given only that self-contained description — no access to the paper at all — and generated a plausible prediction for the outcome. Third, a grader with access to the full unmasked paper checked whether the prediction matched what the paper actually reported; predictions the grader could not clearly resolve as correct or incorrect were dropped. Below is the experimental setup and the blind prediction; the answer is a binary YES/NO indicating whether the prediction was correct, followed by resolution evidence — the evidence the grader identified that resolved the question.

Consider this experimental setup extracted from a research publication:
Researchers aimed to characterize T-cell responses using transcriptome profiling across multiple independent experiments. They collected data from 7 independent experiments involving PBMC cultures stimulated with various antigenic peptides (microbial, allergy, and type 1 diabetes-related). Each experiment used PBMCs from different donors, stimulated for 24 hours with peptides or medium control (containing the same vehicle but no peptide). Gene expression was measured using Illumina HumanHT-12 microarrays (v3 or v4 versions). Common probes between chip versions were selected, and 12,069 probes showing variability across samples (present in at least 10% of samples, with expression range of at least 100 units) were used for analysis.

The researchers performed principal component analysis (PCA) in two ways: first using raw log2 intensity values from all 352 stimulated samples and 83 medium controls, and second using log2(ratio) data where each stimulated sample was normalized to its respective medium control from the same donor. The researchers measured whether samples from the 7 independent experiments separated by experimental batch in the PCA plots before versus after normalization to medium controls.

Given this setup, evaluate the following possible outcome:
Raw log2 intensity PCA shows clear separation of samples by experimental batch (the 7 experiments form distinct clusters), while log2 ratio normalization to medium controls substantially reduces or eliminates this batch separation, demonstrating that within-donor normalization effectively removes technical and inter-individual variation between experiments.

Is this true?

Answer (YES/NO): YES